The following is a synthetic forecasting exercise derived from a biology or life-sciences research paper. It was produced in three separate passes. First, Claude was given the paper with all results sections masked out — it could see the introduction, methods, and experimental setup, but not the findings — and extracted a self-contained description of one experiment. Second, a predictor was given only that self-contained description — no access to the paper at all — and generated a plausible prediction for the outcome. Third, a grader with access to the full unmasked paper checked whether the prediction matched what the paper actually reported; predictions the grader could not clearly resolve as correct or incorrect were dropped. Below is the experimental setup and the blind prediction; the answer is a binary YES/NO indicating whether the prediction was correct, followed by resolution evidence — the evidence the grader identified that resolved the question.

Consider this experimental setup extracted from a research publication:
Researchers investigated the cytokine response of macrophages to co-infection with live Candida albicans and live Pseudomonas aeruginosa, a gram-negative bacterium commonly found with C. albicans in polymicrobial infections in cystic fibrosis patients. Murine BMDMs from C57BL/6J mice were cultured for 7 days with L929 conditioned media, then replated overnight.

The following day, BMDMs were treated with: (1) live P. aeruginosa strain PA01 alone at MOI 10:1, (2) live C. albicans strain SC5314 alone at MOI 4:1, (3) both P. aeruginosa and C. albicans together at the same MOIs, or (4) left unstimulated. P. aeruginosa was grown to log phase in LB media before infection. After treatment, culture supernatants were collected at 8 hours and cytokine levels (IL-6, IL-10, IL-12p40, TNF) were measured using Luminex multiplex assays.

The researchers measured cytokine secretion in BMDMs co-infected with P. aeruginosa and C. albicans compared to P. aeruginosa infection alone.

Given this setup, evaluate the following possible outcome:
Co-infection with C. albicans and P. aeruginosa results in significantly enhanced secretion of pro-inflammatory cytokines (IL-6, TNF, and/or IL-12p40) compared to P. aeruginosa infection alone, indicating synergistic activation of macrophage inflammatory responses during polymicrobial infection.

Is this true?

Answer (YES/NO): NO